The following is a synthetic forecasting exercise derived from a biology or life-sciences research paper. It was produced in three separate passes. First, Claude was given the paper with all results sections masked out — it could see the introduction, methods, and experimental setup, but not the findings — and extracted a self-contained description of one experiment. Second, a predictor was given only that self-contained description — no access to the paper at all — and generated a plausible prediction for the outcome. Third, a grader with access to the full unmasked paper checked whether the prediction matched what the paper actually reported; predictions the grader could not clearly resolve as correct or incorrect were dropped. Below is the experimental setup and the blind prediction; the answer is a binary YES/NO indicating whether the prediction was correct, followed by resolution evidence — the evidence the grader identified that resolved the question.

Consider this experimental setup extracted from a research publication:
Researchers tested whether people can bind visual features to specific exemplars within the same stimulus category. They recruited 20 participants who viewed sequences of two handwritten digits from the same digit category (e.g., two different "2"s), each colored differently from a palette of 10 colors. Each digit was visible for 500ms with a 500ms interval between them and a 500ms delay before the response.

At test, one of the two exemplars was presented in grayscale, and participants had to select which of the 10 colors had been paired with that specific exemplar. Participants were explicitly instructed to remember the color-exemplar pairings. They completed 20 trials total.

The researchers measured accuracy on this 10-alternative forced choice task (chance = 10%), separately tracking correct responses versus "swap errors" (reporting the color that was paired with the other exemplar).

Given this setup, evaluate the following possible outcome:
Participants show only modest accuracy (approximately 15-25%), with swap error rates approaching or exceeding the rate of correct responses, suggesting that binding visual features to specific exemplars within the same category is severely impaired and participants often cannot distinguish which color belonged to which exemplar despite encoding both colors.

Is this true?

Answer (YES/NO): NO